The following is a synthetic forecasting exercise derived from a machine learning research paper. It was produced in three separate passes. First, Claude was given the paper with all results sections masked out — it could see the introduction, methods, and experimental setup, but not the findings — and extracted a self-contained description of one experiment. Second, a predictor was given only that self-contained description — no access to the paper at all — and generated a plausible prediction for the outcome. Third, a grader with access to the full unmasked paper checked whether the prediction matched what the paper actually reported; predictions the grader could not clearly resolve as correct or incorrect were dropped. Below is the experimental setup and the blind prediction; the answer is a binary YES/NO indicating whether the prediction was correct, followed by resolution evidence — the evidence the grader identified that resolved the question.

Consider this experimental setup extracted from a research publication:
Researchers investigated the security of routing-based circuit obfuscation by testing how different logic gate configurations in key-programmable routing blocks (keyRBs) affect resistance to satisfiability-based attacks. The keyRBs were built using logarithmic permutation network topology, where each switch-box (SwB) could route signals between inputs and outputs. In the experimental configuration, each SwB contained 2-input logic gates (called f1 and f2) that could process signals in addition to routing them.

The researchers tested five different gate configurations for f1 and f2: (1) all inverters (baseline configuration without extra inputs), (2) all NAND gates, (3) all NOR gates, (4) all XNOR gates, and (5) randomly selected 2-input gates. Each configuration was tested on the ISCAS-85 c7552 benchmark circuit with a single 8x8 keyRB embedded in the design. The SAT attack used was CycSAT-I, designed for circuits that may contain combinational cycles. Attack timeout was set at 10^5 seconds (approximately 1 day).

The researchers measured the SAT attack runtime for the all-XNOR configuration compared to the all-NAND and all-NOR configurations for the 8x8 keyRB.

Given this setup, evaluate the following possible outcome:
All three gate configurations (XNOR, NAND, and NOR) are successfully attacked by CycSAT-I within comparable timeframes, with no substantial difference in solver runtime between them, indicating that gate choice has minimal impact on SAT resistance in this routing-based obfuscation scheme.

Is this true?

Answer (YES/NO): NO